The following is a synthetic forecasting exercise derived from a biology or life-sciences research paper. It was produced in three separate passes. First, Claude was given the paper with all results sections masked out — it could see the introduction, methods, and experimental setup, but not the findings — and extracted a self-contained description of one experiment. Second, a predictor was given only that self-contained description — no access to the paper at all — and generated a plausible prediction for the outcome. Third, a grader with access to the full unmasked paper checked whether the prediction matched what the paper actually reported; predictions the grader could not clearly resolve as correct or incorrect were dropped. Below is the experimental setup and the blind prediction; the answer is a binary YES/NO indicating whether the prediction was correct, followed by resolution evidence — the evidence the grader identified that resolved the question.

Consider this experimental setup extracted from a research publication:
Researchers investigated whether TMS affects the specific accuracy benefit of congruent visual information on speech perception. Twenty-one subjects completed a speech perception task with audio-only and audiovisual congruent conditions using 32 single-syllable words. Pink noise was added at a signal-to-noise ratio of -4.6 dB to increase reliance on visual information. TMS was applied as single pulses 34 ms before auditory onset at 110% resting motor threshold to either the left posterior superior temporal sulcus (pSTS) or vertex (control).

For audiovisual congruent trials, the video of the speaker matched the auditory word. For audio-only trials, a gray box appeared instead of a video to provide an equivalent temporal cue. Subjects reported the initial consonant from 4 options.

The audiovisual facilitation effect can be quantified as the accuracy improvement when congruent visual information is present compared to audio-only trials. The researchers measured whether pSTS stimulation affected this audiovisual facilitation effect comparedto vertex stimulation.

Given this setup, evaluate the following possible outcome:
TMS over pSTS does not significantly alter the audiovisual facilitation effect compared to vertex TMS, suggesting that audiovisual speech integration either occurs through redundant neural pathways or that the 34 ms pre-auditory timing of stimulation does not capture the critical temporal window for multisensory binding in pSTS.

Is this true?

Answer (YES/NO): YES